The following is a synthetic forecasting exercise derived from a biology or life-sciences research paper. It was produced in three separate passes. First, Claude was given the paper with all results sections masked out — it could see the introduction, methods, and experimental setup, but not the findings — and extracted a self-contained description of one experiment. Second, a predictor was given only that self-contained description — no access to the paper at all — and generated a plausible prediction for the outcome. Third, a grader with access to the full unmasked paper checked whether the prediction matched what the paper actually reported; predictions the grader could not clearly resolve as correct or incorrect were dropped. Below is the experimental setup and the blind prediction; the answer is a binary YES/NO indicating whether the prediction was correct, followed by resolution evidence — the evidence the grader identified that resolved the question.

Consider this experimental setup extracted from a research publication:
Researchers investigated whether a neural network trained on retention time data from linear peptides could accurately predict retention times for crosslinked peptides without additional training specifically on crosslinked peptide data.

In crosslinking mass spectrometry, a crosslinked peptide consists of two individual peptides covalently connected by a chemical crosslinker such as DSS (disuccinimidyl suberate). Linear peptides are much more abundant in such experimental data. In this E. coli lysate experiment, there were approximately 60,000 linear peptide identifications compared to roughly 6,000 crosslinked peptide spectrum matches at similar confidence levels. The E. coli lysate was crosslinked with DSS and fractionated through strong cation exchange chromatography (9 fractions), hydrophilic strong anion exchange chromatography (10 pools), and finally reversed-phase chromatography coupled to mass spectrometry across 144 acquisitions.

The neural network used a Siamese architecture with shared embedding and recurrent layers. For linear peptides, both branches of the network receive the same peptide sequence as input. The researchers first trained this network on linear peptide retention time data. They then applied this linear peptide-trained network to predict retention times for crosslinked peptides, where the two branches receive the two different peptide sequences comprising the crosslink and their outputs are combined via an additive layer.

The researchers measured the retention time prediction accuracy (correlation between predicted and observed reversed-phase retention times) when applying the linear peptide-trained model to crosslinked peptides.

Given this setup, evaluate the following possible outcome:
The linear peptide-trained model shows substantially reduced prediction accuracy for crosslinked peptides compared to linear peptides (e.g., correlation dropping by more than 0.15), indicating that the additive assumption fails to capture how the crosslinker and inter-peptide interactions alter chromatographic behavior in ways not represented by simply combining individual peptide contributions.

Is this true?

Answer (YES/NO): NO